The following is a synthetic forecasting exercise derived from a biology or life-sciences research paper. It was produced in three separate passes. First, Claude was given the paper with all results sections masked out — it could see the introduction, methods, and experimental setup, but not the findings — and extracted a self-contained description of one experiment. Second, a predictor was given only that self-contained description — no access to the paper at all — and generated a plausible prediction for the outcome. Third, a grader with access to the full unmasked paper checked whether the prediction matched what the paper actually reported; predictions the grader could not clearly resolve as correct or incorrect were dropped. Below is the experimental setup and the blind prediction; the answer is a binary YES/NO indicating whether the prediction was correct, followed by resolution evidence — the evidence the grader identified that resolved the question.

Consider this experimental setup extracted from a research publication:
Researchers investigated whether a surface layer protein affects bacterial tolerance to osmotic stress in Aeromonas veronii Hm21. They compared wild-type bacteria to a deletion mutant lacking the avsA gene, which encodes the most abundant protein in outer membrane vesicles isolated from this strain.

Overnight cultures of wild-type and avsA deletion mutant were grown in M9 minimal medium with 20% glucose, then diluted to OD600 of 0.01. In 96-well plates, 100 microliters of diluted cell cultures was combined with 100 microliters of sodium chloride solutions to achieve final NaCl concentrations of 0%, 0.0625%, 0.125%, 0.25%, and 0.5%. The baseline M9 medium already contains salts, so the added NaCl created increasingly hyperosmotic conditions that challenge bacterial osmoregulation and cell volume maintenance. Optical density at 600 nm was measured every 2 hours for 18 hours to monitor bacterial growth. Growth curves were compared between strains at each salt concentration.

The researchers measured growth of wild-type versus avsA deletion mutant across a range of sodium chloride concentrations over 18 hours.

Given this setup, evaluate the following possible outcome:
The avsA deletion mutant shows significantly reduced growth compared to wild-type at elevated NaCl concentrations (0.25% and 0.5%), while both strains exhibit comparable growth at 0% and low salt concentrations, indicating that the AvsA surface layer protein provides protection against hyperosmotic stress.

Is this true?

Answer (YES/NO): NO